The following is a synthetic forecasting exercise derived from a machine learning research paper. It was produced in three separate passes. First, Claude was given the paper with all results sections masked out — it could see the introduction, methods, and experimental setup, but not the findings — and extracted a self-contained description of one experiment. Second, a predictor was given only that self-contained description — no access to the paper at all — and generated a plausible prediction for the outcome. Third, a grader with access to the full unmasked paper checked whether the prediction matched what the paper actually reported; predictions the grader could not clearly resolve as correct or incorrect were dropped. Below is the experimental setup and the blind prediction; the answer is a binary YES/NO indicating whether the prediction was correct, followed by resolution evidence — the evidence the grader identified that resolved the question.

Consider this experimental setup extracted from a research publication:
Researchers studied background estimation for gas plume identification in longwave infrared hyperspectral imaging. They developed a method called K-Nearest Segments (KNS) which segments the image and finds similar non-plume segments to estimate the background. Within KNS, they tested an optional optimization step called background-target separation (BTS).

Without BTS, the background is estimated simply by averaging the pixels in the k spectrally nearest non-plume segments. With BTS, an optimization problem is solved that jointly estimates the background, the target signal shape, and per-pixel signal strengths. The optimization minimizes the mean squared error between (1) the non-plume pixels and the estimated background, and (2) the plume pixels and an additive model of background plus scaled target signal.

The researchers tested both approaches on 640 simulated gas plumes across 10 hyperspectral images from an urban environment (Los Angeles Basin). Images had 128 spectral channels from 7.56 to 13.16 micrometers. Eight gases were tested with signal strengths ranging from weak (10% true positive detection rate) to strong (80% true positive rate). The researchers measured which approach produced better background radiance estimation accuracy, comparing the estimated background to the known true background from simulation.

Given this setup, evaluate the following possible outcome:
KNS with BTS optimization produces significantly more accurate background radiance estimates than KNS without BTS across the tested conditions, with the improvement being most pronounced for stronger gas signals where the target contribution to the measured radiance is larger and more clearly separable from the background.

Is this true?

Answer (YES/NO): NO